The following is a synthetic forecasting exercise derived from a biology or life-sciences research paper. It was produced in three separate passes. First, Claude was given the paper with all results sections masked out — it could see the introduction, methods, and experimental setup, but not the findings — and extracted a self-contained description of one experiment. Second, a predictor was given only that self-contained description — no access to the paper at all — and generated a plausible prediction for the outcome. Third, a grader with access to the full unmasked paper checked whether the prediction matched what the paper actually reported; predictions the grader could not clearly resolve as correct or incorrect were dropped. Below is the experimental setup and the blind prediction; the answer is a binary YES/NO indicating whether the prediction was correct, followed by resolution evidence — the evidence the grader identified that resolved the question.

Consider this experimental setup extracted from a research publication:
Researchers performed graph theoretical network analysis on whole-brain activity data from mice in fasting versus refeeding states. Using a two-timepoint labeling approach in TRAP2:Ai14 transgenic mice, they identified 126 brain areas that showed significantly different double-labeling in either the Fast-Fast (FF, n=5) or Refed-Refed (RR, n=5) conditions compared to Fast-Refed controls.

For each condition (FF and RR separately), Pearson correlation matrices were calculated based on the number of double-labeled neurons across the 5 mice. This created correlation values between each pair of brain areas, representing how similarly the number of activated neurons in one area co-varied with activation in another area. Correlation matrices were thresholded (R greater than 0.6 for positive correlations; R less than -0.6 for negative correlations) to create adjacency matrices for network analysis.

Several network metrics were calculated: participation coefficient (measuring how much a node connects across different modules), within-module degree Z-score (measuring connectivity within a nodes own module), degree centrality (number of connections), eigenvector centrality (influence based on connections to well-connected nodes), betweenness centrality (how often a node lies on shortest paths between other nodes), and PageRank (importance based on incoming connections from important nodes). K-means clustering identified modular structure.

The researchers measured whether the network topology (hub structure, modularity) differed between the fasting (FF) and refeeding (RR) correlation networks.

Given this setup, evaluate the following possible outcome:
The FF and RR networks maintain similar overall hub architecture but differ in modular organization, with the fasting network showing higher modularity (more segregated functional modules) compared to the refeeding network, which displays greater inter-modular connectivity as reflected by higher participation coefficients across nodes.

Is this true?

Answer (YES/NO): NO